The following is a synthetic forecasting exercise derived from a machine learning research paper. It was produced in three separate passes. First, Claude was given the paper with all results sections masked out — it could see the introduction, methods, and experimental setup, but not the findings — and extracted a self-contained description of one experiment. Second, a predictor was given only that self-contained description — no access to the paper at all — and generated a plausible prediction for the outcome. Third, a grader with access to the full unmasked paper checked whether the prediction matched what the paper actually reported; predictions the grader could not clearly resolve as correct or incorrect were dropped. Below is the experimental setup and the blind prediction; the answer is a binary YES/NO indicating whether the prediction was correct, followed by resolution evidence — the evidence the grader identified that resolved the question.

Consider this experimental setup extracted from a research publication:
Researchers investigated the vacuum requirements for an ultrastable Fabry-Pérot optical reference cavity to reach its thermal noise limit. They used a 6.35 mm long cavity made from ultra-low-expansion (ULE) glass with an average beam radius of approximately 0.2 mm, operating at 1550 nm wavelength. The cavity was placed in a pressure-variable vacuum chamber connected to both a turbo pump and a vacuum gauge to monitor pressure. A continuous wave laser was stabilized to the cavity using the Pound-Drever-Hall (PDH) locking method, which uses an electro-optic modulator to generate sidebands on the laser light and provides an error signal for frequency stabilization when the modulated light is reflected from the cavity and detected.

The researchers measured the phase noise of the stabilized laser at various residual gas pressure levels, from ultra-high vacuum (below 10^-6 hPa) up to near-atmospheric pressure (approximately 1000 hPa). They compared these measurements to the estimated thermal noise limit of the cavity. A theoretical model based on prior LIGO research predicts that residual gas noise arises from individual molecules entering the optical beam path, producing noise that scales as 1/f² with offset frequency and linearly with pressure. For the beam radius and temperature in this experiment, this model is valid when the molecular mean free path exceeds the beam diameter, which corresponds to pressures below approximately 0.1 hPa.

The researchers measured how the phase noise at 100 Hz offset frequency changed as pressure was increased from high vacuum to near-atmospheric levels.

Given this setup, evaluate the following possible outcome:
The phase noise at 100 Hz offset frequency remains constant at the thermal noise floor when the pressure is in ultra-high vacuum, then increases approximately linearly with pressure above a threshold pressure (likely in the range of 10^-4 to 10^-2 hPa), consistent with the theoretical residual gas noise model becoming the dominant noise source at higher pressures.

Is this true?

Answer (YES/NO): NO